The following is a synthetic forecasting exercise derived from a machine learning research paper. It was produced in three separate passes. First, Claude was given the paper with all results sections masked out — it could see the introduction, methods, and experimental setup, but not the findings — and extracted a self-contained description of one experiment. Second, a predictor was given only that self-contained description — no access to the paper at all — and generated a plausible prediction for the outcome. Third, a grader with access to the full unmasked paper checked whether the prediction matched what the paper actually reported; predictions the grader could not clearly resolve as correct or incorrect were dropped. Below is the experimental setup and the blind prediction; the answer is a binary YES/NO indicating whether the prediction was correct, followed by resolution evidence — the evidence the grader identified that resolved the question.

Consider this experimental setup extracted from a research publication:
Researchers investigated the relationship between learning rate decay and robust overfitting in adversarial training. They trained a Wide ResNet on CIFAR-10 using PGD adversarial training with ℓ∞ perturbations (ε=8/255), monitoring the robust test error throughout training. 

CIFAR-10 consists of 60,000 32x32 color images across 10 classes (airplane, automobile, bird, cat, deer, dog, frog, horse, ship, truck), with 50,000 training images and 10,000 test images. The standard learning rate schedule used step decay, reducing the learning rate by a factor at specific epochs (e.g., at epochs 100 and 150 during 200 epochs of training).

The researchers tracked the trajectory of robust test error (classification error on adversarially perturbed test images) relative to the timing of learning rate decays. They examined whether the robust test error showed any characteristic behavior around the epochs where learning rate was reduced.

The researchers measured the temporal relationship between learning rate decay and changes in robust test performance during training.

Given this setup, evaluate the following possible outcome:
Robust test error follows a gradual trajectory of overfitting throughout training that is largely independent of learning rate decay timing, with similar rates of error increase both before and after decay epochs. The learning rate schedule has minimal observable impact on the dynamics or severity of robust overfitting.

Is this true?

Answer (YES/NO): NO